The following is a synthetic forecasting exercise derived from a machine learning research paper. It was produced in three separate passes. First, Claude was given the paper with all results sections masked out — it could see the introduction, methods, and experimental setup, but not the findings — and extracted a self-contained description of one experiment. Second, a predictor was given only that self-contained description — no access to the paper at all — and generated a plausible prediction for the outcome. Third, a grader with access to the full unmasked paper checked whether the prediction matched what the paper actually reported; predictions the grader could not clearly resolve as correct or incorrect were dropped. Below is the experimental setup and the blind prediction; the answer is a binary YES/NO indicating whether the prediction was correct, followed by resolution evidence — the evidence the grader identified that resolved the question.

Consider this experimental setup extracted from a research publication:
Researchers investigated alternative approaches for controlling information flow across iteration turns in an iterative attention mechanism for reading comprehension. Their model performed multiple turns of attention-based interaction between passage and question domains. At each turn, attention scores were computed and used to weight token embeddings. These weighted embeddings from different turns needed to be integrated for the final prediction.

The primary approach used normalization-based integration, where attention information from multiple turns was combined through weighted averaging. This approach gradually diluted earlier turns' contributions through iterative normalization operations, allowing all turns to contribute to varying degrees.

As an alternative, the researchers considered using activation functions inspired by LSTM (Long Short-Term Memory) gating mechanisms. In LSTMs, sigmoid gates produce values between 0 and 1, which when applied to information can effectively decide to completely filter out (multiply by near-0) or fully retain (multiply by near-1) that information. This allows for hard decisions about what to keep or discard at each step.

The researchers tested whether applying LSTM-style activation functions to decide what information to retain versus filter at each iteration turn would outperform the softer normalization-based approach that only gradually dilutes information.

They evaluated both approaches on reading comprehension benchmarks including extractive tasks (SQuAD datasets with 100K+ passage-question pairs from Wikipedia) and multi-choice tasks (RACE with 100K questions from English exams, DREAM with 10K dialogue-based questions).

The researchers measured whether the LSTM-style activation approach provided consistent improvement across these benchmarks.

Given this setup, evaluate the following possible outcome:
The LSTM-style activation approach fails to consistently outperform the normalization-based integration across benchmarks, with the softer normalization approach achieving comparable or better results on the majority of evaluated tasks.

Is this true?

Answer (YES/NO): YES